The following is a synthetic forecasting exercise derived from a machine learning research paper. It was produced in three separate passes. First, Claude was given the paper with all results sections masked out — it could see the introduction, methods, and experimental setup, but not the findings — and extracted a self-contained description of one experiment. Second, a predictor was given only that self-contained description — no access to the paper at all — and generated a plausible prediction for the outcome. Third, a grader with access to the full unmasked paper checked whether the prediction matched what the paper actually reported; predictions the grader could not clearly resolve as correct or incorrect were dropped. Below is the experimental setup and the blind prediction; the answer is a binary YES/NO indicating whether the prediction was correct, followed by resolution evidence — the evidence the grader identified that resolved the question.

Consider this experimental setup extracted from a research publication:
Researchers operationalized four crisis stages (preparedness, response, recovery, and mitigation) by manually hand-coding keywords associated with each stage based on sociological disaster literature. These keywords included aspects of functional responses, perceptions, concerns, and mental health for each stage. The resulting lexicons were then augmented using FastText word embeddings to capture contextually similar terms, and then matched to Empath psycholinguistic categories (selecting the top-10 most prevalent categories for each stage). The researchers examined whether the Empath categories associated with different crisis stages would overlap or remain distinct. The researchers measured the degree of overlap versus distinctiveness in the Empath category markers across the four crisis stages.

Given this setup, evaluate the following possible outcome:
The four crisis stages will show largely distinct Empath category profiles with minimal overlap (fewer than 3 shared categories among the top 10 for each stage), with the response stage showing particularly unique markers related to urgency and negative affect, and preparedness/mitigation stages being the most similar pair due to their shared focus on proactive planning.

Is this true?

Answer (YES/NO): NO